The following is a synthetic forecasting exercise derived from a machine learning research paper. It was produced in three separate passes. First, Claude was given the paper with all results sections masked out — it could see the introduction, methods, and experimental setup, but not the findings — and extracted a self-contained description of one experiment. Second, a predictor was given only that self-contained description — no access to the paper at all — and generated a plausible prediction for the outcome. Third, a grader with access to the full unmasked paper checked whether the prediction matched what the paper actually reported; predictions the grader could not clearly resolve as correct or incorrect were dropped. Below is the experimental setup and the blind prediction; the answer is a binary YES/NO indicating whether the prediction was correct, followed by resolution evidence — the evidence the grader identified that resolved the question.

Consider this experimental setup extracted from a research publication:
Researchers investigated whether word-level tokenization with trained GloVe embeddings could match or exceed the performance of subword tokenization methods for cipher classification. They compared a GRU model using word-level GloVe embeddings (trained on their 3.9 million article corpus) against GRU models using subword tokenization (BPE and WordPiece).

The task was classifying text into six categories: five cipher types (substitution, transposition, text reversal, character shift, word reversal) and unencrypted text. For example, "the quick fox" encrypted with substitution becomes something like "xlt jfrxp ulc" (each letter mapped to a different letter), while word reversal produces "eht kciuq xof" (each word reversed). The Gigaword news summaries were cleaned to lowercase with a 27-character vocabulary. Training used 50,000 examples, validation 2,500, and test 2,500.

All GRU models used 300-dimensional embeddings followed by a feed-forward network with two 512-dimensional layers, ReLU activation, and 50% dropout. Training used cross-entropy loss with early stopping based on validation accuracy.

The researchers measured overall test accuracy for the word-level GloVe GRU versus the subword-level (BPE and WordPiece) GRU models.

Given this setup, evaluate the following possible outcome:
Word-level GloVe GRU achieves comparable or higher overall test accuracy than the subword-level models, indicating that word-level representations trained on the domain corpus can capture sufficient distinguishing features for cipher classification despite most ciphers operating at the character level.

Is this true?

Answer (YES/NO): YES